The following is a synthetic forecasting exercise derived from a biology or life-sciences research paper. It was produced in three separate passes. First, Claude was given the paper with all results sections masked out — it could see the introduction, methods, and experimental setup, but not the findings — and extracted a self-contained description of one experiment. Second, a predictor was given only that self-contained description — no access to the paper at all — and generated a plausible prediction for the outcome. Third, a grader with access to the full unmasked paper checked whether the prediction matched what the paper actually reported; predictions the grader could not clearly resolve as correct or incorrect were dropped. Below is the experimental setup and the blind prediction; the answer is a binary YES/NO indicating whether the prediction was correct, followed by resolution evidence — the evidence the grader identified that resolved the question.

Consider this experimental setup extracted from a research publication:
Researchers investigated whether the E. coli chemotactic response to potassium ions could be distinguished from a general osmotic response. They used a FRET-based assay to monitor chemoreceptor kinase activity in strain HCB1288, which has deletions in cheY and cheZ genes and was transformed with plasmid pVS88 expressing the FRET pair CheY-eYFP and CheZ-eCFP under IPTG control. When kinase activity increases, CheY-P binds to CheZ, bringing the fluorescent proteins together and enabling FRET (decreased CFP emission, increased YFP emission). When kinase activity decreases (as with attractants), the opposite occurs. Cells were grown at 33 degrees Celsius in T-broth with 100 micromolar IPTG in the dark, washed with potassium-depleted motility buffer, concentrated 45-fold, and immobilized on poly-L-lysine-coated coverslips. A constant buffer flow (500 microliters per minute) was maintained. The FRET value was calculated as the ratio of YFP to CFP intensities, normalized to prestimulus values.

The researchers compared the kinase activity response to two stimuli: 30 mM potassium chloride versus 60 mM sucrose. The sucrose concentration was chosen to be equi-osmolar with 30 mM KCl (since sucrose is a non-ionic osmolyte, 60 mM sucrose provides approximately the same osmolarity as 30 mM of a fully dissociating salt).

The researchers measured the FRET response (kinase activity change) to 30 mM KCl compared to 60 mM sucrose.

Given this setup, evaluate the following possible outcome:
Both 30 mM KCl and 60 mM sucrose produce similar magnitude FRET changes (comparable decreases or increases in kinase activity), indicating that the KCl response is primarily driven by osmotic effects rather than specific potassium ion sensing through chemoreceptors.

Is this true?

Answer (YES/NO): NO